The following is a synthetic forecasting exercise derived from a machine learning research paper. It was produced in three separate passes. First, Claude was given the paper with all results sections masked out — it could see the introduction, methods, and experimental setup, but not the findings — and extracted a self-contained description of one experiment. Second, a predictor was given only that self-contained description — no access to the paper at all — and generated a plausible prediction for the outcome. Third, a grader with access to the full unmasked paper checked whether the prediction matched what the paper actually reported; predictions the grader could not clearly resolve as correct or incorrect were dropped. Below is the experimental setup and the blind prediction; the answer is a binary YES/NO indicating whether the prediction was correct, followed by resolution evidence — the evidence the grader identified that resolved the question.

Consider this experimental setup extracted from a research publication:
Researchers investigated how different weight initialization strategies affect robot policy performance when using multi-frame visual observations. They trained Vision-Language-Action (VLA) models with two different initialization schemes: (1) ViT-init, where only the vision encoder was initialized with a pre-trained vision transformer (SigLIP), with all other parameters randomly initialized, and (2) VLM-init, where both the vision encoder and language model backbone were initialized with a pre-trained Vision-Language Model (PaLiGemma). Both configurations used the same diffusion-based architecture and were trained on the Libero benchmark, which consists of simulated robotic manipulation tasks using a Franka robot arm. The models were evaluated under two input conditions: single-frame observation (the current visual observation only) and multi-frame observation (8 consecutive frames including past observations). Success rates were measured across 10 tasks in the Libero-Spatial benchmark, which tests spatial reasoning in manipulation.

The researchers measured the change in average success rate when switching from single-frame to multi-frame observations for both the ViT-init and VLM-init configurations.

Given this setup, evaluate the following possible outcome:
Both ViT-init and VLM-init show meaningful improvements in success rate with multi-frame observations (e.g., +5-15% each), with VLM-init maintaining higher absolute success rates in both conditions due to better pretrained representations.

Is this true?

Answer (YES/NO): NO